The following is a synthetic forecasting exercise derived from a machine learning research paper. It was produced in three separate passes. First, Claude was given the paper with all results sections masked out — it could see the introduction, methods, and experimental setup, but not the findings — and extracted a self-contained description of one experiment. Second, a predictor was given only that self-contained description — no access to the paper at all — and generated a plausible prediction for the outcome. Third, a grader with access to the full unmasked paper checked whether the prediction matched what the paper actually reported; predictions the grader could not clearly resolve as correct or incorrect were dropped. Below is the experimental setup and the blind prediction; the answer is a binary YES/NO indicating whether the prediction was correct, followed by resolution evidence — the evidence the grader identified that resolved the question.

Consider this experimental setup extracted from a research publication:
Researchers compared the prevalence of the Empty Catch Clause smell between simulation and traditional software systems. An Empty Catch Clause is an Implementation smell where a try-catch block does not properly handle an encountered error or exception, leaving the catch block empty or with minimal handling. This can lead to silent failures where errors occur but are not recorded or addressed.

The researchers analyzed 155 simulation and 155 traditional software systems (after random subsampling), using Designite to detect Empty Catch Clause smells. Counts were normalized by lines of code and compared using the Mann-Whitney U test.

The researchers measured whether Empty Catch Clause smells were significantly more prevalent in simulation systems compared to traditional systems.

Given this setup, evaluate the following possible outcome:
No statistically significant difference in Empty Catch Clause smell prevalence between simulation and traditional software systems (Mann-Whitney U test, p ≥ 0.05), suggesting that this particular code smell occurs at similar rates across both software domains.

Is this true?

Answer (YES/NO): NO